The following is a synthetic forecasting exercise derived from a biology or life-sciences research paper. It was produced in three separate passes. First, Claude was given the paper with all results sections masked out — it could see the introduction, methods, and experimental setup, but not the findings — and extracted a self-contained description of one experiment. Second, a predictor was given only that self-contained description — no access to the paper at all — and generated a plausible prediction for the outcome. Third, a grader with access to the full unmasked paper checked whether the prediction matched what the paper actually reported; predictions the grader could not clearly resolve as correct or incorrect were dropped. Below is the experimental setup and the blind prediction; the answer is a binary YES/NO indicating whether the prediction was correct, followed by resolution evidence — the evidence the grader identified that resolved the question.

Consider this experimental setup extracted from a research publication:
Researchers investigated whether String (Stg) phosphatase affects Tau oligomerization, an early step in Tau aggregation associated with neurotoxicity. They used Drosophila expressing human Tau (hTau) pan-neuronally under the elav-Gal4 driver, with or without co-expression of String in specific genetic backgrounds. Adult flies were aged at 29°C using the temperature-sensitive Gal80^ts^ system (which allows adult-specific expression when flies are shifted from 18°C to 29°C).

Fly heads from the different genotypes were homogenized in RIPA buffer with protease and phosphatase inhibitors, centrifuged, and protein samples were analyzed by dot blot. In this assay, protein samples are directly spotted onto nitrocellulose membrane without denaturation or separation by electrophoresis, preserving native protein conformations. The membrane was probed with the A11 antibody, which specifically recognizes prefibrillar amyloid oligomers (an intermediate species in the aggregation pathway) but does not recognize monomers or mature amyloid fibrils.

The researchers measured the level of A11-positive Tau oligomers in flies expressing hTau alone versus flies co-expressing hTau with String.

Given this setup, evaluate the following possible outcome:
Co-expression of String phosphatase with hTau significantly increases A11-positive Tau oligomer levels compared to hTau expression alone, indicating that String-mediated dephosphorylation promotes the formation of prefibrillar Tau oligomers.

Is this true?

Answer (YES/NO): NO